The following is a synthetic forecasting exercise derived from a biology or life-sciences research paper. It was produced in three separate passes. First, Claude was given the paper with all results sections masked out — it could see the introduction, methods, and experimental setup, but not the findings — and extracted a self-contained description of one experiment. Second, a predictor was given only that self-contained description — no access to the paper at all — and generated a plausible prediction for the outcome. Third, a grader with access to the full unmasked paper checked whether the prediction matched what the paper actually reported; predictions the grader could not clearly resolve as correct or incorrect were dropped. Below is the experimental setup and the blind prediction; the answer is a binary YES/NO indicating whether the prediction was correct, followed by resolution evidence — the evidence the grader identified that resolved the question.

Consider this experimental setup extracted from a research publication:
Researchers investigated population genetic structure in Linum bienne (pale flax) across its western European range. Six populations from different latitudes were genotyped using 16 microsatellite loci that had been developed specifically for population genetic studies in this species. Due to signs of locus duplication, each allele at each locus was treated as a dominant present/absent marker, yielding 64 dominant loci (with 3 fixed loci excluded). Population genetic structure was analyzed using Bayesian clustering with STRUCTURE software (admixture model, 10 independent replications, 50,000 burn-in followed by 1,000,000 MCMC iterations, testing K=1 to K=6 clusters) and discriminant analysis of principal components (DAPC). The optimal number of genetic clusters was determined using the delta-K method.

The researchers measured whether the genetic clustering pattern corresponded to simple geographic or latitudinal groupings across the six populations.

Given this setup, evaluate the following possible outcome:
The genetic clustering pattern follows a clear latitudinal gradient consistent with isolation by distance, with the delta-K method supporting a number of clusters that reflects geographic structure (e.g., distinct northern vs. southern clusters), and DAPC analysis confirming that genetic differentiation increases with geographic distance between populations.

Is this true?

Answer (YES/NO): NO